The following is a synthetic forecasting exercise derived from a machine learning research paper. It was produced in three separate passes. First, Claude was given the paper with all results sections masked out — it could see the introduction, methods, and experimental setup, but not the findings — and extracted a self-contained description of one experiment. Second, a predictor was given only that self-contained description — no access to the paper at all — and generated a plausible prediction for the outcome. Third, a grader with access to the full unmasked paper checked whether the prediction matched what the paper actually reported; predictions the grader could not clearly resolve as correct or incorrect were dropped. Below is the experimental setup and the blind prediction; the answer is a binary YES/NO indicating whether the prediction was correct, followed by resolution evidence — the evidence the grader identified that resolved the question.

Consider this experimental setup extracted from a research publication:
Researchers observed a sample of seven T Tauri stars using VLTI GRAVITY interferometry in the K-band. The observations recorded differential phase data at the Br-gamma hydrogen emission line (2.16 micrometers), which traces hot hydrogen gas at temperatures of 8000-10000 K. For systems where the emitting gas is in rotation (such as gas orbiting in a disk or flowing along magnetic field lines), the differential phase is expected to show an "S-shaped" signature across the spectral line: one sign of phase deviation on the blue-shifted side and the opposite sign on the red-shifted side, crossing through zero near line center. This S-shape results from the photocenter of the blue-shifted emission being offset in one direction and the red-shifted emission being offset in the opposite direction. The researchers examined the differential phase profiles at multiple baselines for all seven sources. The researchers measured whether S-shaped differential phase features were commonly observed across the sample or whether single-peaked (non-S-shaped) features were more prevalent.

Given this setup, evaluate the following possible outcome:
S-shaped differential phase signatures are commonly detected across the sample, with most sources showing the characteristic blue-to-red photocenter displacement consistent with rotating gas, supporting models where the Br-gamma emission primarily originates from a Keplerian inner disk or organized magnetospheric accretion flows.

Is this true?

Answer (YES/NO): NO